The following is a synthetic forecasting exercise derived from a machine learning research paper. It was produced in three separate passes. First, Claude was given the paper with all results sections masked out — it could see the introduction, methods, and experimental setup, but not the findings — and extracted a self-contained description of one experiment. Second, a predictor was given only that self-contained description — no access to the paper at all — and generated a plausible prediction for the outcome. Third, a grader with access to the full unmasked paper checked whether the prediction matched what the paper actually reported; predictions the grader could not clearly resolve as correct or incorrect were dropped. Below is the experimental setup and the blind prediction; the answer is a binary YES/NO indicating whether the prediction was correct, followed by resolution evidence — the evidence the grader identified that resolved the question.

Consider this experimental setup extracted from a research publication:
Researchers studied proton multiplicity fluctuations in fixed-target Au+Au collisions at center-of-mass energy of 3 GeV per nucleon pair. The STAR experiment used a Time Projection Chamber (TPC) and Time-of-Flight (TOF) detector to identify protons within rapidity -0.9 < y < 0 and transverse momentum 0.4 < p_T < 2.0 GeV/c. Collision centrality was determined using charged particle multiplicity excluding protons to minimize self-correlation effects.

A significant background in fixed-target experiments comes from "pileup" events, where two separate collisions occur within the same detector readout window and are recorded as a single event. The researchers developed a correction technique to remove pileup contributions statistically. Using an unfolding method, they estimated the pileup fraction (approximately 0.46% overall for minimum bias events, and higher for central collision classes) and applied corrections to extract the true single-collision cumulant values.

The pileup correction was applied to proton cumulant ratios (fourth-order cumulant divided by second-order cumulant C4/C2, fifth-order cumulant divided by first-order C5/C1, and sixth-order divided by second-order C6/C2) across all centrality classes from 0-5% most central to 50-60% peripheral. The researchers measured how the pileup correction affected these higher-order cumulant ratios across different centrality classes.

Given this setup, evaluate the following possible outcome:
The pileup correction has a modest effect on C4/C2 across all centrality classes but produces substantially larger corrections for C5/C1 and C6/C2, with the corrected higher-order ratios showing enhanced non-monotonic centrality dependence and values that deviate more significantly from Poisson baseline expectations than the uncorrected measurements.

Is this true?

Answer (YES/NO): NO